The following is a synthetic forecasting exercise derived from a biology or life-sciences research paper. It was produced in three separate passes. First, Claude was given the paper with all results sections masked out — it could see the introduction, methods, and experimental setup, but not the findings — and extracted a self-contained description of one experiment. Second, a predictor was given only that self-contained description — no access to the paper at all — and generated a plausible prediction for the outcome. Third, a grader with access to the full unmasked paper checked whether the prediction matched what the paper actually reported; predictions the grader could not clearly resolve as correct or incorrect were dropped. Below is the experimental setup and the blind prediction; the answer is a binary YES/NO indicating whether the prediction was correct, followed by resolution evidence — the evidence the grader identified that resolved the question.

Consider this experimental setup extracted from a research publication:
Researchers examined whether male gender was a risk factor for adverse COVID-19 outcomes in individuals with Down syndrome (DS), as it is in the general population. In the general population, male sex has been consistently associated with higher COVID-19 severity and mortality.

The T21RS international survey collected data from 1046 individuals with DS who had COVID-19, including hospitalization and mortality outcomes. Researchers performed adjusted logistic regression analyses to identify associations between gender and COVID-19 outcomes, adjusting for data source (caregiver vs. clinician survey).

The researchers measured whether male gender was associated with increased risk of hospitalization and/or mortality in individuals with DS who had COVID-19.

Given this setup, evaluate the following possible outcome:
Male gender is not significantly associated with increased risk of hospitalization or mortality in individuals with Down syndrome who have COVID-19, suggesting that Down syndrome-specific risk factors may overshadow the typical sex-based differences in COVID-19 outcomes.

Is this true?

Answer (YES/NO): NO